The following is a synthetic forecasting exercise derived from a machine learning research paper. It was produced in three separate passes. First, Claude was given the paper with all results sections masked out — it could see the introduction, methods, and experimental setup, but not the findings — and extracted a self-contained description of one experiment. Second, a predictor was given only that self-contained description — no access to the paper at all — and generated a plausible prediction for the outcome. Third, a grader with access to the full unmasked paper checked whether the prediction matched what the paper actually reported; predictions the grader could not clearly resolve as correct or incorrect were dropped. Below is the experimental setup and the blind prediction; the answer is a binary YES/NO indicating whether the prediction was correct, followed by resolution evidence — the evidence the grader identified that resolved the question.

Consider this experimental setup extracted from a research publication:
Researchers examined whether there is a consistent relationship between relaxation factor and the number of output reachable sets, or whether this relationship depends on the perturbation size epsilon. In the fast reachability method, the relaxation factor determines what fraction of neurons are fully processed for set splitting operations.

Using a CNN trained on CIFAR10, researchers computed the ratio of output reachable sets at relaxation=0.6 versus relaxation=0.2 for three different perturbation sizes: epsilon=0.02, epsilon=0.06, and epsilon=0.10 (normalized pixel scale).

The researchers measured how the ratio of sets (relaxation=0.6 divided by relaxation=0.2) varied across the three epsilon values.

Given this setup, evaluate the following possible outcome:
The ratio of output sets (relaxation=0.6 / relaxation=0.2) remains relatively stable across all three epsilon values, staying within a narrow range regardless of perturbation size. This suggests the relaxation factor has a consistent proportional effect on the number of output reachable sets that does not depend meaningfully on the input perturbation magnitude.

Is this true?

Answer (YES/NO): NO